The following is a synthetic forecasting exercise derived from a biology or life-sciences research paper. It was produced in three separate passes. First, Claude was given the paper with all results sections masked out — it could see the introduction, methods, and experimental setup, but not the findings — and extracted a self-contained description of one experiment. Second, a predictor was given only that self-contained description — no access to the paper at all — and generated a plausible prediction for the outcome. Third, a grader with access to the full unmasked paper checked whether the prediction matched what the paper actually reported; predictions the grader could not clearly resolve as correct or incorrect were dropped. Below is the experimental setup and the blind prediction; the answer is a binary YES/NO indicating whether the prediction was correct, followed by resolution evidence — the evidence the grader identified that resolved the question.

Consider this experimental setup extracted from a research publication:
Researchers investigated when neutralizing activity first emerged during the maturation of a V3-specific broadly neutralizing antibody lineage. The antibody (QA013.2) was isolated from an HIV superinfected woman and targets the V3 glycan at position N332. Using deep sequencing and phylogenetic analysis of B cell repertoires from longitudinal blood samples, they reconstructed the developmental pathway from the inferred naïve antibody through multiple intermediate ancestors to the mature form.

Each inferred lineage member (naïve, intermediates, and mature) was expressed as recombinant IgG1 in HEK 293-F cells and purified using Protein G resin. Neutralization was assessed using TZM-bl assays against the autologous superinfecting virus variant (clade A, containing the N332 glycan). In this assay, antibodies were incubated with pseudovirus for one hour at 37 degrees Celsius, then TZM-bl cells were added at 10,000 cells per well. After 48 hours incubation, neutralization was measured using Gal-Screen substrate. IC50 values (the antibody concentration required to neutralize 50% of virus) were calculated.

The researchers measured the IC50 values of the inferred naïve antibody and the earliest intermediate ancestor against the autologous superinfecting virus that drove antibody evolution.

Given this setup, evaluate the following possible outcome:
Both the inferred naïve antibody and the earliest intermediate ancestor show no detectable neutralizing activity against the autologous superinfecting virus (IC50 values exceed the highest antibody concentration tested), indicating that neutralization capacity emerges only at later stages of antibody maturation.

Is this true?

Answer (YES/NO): YES